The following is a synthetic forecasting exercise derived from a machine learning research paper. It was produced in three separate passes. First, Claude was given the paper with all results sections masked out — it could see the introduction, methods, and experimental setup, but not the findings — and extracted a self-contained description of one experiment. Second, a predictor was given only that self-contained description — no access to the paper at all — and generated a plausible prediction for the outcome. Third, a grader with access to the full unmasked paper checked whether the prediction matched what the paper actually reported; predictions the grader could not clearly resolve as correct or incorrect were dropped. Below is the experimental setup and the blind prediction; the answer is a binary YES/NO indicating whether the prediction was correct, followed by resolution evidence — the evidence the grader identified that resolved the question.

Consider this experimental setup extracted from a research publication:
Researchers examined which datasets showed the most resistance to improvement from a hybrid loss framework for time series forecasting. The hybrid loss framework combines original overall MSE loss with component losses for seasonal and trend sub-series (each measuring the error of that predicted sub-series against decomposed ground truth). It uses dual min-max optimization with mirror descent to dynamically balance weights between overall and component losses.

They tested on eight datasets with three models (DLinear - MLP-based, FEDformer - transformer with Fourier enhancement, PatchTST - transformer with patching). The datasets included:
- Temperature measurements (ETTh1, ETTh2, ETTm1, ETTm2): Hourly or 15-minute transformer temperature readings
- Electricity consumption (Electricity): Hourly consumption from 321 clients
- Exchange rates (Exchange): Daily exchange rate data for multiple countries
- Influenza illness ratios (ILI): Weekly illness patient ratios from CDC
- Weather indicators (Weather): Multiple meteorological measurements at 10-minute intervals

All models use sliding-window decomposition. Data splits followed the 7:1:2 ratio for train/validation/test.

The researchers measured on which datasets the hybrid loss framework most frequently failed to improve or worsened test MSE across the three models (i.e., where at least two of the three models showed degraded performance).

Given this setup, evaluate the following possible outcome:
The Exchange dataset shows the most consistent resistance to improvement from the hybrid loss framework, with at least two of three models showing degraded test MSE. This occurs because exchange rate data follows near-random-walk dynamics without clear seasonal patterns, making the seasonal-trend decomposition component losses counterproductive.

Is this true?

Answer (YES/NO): NO